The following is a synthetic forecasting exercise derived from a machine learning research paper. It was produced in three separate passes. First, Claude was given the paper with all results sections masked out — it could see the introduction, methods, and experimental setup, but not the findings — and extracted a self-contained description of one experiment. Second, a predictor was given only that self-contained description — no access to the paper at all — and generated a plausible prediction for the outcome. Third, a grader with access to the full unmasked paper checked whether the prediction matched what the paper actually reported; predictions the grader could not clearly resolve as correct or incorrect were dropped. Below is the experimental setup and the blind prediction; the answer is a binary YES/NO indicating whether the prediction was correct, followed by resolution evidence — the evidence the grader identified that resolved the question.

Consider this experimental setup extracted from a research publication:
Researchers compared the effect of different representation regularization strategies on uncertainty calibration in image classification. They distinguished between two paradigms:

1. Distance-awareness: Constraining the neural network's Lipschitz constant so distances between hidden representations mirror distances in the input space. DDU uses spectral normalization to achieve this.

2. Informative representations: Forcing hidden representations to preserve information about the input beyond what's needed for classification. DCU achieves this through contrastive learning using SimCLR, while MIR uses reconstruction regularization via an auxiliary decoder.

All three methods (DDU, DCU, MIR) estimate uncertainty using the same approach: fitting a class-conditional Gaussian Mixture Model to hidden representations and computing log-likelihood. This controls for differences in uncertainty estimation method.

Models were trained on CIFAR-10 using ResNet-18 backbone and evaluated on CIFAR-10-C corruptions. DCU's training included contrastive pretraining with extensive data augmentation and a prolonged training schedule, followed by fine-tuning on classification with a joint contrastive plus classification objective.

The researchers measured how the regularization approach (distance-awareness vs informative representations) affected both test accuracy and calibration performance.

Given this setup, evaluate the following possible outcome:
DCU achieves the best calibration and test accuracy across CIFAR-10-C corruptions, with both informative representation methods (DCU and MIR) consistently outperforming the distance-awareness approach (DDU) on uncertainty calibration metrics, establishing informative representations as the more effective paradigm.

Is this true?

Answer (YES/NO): NO